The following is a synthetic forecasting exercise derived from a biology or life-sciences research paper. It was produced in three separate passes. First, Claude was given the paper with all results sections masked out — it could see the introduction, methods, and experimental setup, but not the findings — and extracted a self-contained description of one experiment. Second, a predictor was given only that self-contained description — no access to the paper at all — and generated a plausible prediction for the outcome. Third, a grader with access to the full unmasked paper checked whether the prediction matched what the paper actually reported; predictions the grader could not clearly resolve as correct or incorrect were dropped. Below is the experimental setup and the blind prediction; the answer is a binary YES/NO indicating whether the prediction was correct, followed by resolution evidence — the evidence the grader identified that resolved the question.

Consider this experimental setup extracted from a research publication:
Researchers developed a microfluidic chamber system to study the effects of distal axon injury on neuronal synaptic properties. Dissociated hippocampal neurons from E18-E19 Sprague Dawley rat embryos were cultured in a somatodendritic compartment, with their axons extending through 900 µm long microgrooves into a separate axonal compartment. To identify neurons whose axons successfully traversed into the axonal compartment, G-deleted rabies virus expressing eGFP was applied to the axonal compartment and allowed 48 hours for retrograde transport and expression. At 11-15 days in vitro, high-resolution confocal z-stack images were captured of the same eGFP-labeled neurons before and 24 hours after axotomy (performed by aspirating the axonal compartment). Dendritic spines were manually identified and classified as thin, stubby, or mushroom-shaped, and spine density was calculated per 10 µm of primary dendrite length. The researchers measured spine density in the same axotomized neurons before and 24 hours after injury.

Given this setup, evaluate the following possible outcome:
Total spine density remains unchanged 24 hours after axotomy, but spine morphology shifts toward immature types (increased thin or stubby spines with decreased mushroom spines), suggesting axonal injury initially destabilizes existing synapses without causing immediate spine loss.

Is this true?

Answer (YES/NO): NO